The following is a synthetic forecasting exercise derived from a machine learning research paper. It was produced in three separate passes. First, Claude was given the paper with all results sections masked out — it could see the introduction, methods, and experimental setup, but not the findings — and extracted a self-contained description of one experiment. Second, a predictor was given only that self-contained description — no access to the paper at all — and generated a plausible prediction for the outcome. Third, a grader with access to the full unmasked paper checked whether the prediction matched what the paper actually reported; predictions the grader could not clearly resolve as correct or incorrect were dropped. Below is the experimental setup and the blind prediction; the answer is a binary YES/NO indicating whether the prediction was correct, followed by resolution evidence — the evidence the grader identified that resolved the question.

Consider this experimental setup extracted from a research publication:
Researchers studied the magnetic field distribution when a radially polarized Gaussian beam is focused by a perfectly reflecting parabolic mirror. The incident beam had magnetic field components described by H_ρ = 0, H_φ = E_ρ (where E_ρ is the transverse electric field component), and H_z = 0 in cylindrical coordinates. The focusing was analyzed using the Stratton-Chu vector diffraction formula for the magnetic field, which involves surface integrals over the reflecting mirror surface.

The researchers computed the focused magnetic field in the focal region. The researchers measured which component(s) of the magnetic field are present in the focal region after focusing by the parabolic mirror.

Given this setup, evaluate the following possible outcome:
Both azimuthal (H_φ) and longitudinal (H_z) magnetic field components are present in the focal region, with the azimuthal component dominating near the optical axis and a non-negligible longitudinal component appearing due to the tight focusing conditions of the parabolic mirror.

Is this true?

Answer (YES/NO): NO